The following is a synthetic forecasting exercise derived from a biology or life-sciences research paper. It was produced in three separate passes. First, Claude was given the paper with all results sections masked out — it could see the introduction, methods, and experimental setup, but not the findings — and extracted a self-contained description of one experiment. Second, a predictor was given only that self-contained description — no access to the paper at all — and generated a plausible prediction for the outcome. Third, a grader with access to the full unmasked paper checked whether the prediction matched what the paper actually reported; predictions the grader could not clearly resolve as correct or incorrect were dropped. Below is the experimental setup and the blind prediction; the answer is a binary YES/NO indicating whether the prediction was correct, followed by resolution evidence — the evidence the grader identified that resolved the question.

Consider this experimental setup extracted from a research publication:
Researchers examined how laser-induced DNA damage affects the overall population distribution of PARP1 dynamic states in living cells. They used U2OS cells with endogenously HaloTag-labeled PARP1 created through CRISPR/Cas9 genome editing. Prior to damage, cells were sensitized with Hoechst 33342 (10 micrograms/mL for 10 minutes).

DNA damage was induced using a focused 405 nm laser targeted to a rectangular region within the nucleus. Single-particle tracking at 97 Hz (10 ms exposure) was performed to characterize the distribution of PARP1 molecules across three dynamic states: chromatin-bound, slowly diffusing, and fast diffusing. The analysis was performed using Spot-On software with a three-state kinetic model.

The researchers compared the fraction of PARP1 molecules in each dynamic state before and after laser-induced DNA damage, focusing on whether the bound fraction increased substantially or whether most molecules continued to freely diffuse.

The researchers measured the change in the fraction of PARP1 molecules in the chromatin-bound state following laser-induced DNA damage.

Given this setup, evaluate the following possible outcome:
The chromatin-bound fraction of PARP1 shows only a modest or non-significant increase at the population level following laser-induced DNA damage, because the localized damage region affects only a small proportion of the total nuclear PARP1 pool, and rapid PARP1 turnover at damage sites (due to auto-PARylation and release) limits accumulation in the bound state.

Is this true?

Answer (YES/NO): YES